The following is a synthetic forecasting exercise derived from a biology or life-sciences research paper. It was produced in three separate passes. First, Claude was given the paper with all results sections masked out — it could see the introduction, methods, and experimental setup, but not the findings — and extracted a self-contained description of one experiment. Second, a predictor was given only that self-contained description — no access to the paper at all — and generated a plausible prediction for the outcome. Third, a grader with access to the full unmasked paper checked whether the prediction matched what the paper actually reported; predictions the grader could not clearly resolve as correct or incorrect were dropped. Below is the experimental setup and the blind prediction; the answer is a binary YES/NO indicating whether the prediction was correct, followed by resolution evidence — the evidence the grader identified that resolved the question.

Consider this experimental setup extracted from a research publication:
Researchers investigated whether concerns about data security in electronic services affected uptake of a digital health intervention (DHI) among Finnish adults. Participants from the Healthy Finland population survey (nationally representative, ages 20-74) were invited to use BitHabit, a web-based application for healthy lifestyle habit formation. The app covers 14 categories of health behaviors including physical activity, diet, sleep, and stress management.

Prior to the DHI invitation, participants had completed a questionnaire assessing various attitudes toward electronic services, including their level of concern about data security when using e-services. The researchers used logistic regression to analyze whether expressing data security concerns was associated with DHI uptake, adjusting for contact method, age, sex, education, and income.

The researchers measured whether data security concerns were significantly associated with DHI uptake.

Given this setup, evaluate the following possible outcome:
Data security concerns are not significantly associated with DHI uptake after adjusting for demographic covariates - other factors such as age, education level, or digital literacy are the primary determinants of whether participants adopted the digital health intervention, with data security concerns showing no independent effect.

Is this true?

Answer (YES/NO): NO